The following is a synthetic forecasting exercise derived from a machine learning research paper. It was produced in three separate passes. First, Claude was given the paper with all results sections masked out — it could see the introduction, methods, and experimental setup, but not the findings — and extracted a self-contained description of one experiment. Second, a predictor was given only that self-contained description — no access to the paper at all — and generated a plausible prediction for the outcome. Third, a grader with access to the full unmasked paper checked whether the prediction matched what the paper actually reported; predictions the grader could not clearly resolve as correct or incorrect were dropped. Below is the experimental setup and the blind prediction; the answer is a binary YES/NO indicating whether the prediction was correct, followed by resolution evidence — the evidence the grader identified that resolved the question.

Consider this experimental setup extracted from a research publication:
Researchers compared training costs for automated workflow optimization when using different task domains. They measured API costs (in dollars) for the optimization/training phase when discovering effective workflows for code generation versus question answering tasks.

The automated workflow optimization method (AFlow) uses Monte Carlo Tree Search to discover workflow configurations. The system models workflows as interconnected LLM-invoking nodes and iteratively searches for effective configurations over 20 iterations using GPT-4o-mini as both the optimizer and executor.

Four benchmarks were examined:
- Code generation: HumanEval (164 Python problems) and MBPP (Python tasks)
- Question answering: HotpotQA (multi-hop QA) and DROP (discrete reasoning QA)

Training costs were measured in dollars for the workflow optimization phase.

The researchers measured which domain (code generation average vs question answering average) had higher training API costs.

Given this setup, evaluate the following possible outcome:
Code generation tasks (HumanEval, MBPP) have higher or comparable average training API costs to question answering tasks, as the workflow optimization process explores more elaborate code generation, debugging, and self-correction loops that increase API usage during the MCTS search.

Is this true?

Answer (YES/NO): NO